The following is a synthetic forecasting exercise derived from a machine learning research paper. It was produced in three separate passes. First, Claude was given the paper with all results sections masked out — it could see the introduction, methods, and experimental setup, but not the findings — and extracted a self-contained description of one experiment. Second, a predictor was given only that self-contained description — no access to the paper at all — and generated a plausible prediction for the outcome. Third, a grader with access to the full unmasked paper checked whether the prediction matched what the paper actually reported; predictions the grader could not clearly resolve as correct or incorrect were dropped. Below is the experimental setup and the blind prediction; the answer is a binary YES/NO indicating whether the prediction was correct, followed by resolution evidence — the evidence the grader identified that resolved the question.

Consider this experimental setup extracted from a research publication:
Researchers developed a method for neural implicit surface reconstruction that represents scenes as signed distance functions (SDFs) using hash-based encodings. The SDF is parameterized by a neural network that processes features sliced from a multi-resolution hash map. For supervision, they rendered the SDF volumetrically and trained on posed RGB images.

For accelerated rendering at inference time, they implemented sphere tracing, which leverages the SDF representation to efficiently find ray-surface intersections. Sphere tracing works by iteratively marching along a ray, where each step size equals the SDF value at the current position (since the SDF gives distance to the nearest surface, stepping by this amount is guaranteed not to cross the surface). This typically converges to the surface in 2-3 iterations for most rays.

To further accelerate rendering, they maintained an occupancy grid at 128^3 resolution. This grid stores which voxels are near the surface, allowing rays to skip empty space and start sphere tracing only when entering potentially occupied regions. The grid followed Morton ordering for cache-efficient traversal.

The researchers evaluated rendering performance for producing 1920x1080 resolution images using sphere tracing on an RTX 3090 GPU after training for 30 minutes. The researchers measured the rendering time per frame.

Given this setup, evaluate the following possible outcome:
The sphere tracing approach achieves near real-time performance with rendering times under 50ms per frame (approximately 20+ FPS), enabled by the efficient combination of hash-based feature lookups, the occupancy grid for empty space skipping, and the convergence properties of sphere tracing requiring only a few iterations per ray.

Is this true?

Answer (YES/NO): YES